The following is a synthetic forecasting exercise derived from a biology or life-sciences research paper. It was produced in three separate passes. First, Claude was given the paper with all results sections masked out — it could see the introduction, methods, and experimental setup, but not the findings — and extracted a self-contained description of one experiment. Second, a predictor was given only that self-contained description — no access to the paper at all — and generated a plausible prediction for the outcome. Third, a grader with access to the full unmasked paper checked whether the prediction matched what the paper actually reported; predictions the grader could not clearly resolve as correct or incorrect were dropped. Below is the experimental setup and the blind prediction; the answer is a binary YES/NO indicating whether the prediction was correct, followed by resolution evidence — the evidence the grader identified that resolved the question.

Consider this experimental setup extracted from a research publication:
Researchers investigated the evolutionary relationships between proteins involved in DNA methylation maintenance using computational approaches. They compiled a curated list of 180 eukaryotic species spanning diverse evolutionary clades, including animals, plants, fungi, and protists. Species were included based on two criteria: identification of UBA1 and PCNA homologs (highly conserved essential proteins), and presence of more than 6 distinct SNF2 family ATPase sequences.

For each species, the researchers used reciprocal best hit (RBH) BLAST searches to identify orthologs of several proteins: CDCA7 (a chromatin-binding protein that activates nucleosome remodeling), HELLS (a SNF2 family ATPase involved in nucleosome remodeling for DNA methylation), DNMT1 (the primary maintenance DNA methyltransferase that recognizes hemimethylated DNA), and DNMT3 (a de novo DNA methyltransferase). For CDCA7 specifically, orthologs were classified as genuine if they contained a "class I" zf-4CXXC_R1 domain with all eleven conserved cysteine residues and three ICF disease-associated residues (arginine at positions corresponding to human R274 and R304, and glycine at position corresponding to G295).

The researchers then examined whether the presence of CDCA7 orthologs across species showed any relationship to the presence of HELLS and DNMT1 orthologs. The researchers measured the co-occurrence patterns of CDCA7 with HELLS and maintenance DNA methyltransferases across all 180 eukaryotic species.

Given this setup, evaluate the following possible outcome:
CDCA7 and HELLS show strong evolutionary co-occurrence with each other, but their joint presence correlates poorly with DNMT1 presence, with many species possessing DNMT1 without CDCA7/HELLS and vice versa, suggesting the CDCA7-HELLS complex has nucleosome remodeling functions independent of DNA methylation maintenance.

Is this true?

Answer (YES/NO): NO